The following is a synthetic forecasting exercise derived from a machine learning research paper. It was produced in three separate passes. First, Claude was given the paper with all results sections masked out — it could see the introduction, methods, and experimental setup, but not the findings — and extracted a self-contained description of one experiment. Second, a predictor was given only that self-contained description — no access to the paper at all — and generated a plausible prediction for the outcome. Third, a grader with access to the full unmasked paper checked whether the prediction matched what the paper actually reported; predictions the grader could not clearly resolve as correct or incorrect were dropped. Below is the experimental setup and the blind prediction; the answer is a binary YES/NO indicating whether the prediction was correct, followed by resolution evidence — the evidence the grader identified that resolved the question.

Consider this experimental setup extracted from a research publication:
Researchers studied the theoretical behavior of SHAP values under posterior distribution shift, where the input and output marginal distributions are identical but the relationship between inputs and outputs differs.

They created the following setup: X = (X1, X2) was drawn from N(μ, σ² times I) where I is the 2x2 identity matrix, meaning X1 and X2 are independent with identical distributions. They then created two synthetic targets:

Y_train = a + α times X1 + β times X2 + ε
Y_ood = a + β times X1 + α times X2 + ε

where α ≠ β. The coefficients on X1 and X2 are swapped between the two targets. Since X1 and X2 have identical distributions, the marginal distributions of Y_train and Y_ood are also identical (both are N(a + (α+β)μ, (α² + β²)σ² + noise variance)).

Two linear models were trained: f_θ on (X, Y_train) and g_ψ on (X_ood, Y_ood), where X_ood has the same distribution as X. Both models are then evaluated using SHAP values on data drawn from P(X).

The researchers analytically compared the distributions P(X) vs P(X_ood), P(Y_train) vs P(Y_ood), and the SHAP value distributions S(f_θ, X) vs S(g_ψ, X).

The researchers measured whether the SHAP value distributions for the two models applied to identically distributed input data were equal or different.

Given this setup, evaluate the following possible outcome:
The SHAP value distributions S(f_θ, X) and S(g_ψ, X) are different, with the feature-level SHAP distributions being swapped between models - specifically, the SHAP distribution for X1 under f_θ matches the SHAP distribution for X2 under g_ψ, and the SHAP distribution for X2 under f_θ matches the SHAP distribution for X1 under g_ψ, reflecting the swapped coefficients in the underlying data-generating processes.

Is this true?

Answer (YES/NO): YES